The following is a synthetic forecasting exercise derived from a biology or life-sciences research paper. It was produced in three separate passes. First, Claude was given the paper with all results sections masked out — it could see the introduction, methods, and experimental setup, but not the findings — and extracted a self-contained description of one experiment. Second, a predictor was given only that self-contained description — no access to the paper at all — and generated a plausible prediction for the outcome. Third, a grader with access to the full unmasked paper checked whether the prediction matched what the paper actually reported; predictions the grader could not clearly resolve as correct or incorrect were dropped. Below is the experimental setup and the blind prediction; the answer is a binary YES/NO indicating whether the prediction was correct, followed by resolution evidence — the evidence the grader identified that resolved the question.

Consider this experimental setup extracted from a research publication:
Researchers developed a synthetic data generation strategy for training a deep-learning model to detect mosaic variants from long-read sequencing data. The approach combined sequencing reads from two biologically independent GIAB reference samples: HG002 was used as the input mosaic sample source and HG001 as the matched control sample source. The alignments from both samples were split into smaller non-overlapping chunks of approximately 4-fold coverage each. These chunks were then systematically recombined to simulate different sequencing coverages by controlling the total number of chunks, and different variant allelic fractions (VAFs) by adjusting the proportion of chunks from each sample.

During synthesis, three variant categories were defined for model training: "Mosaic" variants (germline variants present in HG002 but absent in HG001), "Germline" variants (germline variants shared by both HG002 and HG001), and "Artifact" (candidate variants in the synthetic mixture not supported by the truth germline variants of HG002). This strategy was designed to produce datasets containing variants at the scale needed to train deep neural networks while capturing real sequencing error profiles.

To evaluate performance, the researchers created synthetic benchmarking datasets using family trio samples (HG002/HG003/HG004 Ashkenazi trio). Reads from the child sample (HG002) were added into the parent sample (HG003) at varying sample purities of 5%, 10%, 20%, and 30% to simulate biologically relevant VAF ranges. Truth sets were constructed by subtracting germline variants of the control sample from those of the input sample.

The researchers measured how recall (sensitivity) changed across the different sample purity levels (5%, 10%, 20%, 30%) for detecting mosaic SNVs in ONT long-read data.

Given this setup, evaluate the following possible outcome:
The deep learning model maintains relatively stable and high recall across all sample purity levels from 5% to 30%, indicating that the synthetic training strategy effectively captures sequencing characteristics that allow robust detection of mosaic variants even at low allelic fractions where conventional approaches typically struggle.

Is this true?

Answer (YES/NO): NO